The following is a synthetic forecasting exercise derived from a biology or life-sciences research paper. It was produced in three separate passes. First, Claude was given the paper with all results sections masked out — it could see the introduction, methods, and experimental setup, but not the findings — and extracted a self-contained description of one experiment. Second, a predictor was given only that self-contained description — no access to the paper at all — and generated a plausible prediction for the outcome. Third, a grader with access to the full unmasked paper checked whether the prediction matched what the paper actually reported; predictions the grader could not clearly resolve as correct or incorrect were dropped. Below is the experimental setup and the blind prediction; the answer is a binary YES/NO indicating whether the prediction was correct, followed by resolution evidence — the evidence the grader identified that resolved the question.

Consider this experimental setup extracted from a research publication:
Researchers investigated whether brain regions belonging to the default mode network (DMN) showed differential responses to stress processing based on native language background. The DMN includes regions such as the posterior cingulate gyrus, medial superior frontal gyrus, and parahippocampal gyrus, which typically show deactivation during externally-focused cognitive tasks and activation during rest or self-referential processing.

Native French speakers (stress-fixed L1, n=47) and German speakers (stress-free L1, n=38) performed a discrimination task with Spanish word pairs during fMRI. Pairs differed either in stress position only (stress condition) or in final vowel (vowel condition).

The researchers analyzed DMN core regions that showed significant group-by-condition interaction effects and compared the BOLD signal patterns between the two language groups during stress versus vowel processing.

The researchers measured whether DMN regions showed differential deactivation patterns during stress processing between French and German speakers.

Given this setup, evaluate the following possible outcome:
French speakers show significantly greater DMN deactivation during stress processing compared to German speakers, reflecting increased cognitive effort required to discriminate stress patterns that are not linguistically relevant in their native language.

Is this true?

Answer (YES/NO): YES